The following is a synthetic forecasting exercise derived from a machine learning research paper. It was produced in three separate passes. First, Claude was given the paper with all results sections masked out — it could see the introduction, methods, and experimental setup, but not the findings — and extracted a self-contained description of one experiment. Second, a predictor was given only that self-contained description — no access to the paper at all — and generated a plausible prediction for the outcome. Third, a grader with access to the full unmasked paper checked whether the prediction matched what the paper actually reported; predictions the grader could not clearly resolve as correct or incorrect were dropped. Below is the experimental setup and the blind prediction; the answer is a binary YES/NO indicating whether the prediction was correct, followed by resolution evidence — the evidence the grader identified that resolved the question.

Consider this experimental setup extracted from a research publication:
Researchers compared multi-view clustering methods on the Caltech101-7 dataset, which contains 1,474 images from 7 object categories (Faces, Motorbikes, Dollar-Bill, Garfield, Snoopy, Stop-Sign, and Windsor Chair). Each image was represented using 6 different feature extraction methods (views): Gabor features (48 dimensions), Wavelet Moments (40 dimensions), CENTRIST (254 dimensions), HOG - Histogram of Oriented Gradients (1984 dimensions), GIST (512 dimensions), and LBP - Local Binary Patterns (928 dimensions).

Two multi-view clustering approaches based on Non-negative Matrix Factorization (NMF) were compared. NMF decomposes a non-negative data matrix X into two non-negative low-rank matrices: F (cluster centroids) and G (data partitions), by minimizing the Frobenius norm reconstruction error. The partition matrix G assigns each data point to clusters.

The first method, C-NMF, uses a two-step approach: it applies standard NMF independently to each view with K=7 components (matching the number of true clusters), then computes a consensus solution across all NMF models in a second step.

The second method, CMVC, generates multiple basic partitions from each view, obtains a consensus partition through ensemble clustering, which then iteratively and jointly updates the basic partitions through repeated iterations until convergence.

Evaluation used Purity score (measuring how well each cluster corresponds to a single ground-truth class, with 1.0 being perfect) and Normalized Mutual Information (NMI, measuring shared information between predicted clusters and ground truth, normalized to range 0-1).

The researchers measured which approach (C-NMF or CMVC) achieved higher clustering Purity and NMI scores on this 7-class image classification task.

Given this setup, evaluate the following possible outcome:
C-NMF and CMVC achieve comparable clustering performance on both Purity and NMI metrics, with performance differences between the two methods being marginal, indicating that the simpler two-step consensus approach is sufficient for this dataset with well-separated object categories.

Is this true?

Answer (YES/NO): NO